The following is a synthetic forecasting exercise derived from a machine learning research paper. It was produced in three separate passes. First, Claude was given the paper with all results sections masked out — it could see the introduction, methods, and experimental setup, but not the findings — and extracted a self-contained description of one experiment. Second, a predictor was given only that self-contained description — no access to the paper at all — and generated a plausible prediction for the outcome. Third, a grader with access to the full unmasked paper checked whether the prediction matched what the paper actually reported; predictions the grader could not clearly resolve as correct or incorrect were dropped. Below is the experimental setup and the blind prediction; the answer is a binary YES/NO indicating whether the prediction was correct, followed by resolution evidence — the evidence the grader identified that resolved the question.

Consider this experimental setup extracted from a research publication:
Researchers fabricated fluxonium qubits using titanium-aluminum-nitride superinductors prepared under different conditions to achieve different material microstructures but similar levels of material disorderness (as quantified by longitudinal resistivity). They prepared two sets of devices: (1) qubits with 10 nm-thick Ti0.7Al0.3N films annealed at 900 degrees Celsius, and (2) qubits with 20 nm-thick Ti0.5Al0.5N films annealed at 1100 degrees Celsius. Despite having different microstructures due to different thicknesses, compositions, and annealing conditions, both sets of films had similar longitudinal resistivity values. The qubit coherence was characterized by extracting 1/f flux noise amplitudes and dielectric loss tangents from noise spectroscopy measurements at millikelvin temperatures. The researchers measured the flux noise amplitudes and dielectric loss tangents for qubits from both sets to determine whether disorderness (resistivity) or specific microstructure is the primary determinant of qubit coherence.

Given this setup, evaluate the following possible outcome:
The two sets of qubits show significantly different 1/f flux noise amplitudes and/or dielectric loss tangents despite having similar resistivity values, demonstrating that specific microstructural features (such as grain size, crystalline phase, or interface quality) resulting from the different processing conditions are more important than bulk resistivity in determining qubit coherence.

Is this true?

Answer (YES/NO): NO